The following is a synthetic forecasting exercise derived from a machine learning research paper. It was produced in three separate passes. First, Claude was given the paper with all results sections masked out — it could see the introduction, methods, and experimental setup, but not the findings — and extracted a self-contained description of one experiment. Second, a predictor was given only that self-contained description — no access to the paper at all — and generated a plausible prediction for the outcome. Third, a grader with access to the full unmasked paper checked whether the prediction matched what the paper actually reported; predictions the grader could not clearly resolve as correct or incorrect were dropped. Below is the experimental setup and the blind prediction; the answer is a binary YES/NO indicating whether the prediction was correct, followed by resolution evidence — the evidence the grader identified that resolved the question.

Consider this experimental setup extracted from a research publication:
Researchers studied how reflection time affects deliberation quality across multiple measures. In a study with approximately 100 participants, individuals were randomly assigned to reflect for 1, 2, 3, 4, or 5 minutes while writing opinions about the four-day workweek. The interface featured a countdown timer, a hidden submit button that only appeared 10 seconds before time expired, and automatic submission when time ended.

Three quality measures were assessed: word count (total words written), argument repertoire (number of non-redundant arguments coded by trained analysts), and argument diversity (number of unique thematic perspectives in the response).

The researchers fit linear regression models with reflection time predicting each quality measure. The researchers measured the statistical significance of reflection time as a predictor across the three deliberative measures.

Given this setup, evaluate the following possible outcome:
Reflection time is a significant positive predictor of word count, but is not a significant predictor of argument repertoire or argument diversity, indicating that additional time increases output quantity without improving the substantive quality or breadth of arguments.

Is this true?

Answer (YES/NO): NO